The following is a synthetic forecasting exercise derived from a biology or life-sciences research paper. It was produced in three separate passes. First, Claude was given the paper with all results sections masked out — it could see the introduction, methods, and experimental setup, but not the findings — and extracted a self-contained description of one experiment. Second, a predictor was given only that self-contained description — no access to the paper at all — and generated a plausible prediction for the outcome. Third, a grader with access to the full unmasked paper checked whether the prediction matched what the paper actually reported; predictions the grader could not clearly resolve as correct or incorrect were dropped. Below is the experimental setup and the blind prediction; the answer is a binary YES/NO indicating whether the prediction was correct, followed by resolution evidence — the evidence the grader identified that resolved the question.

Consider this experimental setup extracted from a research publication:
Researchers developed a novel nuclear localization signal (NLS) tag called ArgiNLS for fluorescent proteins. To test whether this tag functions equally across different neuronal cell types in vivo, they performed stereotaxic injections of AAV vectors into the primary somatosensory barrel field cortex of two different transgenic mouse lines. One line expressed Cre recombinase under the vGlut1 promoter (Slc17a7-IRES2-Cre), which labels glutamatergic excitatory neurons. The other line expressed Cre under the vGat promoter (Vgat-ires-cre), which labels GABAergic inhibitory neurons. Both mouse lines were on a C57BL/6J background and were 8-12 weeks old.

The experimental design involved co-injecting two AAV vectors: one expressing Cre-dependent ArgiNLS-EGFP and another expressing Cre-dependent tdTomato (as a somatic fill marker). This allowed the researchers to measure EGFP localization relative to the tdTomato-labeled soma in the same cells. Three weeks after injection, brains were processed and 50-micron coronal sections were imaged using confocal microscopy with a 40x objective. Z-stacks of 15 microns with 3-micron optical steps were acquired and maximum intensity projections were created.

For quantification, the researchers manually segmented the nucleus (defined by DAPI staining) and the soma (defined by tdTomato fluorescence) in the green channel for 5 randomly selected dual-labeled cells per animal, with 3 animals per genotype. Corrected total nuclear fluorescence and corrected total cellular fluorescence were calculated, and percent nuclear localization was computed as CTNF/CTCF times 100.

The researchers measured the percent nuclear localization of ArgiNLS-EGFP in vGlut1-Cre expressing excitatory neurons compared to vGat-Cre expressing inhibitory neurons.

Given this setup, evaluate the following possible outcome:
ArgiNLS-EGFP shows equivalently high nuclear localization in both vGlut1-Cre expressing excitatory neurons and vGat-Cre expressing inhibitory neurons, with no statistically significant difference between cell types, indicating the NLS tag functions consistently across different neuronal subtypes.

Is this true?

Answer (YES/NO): YES